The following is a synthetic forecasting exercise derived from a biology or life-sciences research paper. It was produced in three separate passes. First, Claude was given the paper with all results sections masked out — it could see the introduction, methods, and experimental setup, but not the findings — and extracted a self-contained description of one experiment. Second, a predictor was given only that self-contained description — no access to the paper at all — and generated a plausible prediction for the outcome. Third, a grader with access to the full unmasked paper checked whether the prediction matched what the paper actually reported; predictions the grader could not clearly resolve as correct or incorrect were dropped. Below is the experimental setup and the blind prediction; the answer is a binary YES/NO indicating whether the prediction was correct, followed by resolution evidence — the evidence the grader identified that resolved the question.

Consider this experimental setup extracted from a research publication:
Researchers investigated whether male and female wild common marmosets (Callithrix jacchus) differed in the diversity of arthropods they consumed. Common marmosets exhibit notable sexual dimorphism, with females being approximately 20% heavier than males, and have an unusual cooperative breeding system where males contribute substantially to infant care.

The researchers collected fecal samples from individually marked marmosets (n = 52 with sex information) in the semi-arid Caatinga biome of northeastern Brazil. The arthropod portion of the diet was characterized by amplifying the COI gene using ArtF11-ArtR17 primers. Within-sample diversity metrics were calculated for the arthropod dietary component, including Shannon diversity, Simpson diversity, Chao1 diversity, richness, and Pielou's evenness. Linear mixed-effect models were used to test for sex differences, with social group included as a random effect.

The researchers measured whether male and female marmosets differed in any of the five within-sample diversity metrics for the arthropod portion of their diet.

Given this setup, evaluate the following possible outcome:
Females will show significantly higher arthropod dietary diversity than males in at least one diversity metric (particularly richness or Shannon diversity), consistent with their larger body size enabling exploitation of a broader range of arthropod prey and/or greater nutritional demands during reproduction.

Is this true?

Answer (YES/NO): NO